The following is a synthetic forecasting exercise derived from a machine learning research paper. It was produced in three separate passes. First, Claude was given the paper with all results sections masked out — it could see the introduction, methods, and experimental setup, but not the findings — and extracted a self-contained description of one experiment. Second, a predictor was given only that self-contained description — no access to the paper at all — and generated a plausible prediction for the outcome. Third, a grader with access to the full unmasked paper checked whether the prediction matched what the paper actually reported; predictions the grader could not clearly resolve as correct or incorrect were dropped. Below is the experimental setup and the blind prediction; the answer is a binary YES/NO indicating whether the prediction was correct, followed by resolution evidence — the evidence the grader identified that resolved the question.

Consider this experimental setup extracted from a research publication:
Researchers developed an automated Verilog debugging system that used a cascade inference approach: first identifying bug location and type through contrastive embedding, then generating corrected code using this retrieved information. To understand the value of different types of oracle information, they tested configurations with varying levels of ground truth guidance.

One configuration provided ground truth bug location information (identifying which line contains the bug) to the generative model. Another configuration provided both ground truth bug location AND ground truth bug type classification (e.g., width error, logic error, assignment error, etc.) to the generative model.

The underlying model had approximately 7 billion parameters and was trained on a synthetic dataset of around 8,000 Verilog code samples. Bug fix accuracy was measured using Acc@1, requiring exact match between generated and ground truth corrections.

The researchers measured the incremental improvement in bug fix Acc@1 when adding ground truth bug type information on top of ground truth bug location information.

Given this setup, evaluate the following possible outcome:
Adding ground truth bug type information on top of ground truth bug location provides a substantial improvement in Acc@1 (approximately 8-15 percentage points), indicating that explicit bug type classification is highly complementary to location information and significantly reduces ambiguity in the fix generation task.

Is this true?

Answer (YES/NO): NO